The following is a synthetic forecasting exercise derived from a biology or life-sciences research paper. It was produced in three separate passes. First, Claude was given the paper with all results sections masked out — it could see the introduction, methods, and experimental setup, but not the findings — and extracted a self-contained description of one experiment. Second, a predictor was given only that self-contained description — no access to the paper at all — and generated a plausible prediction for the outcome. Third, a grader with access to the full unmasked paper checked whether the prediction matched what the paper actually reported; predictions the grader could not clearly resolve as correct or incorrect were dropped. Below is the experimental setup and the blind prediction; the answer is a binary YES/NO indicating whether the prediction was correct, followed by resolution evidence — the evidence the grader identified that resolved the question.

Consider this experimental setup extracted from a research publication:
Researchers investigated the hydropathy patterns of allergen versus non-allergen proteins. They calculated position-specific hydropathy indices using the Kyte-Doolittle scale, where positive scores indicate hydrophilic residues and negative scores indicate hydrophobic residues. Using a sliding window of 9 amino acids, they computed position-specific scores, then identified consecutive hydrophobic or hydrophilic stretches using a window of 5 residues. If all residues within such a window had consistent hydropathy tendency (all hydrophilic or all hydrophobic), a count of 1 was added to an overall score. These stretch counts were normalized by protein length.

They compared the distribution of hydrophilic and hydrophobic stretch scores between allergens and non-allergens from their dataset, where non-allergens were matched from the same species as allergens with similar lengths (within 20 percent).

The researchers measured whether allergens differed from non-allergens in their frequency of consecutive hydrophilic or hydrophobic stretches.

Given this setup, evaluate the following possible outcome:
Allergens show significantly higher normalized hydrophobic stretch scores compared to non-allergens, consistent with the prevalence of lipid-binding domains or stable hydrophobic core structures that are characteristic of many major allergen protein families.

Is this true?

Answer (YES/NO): NO